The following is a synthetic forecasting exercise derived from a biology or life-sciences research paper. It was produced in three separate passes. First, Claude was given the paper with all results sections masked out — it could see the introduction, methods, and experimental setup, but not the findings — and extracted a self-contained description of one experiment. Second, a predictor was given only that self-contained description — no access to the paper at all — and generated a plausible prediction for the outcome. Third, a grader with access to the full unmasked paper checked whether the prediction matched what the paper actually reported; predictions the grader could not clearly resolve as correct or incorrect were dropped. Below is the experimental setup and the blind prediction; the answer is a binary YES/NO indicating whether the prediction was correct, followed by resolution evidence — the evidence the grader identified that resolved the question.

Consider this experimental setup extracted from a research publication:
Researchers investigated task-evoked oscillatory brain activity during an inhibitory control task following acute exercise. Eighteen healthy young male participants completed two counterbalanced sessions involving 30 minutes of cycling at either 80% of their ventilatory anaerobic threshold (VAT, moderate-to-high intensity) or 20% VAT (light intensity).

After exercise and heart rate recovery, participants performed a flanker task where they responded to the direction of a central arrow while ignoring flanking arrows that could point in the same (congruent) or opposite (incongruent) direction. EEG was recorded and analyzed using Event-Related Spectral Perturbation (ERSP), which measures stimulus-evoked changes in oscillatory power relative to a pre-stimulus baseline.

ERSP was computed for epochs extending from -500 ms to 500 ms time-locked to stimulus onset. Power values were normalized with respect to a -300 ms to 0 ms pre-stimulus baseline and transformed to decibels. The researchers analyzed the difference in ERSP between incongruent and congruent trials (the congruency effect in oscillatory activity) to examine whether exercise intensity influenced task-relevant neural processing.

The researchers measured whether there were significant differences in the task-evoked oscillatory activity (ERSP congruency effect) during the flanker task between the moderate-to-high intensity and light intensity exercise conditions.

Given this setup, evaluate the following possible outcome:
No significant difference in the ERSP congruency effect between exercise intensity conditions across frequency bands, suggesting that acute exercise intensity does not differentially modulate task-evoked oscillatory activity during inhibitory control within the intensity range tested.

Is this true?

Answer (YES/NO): YES